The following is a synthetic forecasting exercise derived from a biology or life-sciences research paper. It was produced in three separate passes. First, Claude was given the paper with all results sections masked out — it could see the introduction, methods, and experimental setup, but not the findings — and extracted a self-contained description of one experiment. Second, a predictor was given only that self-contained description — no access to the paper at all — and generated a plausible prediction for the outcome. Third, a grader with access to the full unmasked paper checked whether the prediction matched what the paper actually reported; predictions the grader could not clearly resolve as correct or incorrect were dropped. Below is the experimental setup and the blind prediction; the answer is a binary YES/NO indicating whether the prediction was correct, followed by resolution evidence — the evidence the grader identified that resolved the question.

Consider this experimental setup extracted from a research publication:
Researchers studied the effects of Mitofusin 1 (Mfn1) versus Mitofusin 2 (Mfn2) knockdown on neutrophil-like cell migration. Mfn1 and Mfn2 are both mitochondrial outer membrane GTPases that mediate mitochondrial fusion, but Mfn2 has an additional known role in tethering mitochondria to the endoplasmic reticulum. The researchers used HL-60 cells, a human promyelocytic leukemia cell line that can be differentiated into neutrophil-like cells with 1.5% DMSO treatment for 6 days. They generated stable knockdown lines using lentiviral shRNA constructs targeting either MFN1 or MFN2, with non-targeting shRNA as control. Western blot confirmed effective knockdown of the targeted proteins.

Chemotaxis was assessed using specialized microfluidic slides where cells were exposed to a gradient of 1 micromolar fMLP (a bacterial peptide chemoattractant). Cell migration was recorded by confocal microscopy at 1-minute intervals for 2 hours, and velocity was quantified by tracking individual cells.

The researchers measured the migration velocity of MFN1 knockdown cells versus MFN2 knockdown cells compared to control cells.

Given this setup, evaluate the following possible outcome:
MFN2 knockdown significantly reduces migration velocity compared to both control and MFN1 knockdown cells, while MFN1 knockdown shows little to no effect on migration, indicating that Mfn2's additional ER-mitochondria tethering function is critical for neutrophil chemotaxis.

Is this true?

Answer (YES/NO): YES